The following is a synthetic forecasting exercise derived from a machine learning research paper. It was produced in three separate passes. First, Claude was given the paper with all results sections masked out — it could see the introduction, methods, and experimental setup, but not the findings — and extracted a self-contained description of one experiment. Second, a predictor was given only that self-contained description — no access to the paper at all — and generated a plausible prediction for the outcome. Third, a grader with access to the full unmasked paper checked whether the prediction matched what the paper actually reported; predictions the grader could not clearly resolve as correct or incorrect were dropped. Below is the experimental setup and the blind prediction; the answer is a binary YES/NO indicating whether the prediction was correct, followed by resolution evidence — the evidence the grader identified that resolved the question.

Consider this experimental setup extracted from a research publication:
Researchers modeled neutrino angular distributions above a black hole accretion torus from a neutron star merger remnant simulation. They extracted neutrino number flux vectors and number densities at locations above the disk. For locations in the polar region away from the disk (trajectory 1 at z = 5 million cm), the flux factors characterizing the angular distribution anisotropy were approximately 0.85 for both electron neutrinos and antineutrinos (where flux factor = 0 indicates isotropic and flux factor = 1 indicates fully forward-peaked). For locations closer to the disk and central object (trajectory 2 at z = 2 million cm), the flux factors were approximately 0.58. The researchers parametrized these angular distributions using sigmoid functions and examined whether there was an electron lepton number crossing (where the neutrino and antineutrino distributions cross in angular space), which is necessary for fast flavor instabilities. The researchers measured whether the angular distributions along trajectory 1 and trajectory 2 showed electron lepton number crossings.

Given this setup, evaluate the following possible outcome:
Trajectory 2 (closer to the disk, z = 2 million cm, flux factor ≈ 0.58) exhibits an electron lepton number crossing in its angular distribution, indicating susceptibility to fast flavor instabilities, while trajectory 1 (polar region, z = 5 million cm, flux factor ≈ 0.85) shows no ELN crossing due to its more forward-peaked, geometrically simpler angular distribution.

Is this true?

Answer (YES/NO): NO